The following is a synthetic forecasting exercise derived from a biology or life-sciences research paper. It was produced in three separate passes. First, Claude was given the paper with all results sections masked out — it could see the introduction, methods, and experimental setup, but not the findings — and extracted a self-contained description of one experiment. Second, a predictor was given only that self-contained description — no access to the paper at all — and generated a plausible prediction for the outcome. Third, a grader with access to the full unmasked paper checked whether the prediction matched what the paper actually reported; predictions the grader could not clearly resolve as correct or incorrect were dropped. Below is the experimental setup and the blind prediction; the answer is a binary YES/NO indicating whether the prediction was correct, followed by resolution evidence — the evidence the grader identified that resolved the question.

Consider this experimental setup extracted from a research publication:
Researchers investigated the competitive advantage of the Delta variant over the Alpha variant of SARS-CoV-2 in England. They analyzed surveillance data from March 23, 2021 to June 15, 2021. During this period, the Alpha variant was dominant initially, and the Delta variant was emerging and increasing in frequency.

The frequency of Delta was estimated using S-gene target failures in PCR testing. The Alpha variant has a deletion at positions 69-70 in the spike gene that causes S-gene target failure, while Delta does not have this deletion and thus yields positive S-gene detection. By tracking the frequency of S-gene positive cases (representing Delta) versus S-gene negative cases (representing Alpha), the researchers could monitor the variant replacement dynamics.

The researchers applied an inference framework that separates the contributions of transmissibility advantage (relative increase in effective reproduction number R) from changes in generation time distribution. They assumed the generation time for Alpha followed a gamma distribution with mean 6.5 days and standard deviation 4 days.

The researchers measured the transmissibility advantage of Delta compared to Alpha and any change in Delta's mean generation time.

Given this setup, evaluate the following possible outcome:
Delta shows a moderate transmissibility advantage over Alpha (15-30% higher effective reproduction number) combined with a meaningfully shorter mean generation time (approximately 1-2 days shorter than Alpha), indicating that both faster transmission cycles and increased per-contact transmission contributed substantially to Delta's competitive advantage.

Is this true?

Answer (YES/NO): NO